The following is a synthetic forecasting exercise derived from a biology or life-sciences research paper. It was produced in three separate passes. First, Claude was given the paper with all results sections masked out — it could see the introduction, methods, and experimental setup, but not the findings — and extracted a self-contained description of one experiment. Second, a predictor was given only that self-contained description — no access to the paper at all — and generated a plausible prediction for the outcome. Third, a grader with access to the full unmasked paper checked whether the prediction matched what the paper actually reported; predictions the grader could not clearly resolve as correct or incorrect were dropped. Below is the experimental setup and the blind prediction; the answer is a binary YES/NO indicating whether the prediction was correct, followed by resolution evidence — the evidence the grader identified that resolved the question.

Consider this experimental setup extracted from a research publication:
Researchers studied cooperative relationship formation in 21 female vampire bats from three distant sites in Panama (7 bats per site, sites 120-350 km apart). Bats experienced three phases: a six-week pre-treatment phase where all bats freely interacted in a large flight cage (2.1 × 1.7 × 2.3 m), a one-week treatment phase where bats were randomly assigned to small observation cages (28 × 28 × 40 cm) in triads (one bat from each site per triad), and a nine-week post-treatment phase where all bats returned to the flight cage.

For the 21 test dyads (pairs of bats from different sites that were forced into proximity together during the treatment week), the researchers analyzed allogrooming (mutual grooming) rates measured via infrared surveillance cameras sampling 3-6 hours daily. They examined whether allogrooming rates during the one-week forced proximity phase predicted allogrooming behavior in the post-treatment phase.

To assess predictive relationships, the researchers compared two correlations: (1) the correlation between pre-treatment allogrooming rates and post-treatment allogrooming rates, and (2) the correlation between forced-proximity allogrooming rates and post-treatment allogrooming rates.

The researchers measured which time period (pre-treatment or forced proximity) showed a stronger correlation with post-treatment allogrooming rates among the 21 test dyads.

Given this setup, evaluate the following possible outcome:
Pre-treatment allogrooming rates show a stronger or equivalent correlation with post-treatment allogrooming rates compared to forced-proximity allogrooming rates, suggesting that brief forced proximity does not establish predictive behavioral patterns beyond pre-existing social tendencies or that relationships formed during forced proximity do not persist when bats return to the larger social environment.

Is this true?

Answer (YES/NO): NO